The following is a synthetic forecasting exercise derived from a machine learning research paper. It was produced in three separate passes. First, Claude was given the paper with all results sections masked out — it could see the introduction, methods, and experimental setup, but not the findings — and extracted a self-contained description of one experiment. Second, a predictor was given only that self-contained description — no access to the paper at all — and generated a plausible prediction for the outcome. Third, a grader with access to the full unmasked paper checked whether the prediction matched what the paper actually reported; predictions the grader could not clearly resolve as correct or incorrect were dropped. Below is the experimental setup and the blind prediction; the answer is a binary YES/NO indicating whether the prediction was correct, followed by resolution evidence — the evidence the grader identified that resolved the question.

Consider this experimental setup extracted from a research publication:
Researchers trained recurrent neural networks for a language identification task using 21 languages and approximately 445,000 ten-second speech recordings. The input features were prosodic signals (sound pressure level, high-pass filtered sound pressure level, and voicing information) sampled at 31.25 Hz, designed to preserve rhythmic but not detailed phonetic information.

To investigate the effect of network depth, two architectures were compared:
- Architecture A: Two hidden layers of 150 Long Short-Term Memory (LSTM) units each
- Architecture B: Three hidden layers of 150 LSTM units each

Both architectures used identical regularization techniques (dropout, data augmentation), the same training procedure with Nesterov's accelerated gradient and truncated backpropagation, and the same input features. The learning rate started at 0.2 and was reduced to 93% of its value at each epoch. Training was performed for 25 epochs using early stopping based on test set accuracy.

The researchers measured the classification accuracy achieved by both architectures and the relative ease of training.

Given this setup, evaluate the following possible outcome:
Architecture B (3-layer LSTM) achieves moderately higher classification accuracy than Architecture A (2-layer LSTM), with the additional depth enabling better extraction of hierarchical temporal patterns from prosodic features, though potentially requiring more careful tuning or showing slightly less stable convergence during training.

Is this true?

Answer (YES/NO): NO